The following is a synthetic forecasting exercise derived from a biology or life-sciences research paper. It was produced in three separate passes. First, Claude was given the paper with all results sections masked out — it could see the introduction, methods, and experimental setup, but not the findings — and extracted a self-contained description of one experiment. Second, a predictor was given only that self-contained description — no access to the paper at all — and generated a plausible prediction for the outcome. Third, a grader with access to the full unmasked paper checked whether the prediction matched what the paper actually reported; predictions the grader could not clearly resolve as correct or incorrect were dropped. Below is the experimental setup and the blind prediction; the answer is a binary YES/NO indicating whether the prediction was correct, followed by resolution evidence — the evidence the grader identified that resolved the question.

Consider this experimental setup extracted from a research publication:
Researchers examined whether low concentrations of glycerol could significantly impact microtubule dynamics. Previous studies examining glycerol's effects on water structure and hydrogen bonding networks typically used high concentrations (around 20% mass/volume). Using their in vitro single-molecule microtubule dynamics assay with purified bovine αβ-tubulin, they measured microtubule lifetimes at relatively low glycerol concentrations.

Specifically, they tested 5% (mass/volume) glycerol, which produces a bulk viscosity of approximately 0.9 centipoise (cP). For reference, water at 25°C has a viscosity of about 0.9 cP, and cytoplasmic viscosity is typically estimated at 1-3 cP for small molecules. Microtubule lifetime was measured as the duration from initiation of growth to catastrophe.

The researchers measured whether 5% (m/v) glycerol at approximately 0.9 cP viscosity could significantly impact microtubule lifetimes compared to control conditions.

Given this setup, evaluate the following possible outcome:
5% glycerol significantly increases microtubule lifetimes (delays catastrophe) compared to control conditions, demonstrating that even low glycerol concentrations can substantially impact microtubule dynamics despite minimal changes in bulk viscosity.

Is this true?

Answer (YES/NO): YES